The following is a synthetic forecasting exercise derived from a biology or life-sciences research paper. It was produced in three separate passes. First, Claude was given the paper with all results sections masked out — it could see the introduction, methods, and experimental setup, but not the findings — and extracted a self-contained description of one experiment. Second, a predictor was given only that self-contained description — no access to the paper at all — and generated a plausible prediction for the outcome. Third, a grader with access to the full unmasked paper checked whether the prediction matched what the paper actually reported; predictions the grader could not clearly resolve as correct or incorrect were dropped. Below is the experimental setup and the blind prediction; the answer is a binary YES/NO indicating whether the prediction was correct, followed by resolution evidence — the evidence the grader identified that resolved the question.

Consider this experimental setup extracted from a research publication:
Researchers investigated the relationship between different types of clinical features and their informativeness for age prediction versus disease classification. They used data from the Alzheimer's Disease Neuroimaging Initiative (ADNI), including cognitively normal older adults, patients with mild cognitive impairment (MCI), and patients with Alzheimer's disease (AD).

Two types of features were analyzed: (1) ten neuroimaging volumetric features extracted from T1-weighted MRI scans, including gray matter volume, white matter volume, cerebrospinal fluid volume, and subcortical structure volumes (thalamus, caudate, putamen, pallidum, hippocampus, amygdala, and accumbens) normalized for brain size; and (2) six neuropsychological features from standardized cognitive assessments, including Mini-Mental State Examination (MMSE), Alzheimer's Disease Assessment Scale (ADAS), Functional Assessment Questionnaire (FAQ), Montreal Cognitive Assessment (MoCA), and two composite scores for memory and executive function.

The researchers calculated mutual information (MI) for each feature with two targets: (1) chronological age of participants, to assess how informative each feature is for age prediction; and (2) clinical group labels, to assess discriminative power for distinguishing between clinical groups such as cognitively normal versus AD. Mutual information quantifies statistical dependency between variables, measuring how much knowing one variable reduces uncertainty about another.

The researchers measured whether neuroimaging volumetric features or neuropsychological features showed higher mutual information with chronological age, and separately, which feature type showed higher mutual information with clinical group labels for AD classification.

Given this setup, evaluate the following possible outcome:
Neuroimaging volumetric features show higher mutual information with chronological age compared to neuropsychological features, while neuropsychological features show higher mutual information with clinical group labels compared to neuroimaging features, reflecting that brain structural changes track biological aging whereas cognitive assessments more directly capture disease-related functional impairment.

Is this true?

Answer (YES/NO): YES